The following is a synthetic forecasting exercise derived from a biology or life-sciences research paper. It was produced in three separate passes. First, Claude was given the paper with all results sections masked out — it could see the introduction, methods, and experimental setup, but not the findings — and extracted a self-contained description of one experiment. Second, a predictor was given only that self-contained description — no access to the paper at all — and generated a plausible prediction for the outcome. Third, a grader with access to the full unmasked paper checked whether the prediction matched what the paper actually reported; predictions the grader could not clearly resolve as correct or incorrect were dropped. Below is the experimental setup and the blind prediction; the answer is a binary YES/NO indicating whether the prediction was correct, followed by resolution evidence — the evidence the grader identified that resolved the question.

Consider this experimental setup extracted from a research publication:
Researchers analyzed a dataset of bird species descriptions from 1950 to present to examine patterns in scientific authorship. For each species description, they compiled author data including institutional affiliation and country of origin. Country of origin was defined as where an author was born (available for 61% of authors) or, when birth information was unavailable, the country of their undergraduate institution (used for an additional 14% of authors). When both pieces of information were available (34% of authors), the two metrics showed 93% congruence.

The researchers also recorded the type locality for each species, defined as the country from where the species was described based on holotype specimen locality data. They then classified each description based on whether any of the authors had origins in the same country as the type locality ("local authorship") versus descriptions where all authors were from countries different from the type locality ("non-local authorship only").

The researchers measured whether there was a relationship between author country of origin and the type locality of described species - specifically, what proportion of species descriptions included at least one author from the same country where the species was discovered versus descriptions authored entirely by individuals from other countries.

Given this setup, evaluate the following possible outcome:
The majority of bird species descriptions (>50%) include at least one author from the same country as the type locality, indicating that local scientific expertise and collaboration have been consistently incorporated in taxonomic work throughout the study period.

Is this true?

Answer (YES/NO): NO